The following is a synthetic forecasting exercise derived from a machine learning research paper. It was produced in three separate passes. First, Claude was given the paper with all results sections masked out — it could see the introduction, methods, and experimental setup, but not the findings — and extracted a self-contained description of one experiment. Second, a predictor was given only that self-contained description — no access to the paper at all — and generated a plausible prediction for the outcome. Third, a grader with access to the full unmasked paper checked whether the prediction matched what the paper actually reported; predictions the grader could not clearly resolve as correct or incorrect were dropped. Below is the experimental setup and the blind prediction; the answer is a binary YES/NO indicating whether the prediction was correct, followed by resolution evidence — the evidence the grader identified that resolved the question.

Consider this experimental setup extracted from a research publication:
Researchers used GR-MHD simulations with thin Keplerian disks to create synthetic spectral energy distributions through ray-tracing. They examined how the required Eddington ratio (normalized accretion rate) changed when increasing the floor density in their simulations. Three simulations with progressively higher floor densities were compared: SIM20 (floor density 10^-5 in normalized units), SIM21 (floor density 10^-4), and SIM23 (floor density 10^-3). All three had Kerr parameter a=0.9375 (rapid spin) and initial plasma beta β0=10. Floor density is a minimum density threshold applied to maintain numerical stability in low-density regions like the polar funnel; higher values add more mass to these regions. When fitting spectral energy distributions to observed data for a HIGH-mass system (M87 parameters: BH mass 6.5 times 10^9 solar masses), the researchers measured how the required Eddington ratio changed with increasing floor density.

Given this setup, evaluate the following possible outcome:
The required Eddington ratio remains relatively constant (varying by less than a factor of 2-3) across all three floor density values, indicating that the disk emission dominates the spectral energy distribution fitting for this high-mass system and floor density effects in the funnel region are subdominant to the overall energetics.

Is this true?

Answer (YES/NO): NO